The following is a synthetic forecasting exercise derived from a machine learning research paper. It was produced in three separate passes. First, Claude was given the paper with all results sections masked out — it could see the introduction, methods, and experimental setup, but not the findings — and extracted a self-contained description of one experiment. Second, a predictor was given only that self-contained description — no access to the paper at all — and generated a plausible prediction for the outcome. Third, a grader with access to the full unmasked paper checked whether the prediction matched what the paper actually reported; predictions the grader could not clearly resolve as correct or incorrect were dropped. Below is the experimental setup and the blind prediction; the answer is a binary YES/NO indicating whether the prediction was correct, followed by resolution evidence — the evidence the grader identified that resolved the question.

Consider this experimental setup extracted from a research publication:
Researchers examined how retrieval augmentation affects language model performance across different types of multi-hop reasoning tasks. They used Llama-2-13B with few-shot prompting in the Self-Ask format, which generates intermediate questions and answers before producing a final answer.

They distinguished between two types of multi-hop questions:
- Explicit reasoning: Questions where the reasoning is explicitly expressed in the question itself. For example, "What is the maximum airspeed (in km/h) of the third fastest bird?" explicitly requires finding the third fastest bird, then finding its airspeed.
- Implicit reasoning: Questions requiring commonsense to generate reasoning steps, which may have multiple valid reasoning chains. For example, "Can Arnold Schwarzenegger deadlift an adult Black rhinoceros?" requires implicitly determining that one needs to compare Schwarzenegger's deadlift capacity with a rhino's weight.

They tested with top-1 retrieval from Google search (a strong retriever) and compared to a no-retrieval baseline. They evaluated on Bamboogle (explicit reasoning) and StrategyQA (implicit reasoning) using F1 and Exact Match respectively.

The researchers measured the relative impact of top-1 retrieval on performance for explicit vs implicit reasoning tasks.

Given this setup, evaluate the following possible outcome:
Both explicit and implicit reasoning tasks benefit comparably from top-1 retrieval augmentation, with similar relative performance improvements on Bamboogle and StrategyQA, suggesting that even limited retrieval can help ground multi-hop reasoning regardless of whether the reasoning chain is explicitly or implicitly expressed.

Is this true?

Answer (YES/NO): NO